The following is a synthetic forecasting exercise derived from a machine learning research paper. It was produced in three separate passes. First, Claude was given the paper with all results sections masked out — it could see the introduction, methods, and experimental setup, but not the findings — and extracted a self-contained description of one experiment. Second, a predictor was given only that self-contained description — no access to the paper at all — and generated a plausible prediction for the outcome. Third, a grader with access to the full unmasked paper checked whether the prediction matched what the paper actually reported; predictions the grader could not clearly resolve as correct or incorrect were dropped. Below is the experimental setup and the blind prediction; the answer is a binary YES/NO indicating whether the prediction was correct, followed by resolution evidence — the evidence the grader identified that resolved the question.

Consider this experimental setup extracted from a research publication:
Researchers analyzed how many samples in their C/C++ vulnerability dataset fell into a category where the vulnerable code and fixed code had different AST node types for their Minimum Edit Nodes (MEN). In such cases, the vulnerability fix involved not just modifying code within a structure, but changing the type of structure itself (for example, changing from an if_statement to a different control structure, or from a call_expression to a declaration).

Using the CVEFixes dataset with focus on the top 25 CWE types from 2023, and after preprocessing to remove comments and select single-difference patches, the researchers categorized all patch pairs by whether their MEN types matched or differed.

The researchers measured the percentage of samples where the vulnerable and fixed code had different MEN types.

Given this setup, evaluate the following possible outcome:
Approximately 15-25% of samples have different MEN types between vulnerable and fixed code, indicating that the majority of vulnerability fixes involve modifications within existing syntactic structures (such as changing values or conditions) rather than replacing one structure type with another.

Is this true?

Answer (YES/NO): YES